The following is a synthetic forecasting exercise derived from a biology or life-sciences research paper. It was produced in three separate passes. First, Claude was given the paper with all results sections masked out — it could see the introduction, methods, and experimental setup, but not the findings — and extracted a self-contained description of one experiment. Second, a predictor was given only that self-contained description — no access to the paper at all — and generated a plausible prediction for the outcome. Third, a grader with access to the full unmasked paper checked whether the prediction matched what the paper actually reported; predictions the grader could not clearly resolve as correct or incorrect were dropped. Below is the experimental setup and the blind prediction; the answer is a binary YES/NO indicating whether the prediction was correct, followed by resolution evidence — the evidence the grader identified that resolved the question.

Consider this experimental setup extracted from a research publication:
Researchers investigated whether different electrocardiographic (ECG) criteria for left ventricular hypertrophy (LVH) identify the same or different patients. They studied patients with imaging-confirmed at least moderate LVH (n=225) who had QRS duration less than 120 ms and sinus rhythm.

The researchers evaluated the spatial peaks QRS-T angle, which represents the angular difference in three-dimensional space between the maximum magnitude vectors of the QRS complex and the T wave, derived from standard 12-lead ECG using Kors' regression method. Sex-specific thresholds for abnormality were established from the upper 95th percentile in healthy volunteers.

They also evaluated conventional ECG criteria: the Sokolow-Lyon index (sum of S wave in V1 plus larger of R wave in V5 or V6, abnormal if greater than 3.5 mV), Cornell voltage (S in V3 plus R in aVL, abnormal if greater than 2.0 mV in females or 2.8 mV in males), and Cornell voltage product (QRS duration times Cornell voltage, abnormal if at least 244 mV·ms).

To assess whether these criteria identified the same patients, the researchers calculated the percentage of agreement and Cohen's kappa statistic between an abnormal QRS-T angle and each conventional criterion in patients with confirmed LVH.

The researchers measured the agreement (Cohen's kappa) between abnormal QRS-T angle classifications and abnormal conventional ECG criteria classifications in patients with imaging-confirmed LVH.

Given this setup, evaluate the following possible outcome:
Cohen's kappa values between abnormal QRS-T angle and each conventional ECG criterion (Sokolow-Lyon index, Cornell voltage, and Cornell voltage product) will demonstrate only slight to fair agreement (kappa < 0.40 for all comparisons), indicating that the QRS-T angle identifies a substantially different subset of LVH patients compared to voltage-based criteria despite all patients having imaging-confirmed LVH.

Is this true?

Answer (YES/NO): YES